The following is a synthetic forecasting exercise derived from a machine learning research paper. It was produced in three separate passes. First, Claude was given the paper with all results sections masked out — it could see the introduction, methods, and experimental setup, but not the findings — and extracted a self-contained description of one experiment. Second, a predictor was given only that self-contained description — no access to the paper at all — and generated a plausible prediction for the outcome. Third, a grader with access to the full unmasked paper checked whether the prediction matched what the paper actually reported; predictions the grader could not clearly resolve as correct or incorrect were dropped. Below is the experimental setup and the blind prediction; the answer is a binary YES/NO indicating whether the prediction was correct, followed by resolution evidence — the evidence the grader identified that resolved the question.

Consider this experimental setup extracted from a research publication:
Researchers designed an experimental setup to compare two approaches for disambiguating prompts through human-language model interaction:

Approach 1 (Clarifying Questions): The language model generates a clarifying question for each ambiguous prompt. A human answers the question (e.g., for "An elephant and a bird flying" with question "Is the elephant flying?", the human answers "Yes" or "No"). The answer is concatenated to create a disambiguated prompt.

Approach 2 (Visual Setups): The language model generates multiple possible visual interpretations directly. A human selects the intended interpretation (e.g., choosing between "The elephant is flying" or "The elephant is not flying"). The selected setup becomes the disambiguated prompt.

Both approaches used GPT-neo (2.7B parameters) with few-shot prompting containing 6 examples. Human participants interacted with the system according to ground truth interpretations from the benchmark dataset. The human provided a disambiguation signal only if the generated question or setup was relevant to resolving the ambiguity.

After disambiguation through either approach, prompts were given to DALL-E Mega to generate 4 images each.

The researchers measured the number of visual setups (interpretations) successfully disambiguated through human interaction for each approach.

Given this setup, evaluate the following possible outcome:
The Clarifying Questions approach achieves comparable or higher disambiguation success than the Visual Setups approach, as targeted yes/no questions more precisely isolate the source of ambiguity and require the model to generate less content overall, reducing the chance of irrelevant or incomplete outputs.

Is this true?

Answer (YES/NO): YES